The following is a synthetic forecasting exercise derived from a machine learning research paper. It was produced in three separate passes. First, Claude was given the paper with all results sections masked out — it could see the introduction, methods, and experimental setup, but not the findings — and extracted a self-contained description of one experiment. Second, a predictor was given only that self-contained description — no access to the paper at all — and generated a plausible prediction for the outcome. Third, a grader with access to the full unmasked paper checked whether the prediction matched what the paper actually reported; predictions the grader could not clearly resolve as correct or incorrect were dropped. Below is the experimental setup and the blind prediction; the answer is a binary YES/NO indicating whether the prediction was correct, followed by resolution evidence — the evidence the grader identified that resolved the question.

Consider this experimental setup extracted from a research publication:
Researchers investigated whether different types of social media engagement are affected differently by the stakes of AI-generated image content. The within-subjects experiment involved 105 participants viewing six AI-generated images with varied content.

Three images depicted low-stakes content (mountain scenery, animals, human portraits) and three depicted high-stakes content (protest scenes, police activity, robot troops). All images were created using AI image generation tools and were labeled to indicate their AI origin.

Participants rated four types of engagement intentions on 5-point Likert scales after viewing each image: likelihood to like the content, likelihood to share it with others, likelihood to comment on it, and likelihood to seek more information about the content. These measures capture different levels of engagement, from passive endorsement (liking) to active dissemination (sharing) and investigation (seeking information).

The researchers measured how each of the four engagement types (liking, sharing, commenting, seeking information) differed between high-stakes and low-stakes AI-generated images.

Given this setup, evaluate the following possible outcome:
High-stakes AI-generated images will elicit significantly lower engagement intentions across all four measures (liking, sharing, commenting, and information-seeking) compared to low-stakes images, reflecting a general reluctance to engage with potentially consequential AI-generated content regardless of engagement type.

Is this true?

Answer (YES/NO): NO